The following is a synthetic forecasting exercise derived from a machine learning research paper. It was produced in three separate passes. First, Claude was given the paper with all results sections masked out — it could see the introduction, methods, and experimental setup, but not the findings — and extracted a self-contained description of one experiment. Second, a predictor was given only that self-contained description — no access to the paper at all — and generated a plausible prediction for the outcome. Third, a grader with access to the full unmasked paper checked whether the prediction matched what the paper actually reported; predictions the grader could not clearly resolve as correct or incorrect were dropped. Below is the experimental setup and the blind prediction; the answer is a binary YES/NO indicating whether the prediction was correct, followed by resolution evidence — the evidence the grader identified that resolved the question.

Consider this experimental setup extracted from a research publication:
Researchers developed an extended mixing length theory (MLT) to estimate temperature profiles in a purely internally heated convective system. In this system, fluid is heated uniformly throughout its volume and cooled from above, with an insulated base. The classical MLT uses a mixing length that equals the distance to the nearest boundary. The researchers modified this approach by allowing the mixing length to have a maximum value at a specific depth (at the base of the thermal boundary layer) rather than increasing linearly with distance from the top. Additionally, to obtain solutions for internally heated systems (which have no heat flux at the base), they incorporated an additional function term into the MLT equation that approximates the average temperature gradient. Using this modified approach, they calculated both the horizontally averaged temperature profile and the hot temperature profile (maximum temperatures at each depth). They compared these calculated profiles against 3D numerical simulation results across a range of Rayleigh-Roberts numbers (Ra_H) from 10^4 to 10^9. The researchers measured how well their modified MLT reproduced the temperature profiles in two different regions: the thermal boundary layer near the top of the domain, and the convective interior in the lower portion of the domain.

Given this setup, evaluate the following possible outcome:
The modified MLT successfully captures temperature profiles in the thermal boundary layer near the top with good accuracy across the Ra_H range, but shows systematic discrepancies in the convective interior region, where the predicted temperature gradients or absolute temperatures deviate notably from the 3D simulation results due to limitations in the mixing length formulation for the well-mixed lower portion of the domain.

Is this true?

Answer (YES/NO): NO